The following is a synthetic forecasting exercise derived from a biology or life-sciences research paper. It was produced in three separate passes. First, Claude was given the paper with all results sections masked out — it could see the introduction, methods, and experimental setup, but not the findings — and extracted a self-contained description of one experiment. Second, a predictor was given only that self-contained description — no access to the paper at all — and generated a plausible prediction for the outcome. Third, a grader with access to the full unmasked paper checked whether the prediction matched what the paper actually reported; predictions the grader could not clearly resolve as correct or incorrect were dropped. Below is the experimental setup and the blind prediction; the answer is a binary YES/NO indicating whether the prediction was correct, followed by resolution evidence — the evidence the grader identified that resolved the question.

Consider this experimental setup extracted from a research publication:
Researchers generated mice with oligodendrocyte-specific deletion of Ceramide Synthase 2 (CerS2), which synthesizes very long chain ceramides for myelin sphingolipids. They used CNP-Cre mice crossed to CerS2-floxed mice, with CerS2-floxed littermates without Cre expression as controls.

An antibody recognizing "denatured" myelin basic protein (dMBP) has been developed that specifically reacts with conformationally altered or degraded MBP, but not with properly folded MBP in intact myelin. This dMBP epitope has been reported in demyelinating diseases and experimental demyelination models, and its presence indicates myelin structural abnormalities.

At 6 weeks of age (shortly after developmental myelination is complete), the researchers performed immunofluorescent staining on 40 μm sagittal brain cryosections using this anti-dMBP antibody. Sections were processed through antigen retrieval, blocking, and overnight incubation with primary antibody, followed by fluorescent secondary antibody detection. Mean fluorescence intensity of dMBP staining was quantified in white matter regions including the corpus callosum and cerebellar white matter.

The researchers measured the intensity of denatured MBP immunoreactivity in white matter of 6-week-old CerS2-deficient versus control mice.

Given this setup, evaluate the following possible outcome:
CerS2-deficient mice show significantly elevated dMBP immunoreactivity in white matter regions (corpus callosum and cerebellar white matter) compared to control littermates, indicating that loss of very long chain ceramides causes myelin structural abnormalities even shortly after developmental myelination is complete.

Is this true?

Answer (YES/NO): YES